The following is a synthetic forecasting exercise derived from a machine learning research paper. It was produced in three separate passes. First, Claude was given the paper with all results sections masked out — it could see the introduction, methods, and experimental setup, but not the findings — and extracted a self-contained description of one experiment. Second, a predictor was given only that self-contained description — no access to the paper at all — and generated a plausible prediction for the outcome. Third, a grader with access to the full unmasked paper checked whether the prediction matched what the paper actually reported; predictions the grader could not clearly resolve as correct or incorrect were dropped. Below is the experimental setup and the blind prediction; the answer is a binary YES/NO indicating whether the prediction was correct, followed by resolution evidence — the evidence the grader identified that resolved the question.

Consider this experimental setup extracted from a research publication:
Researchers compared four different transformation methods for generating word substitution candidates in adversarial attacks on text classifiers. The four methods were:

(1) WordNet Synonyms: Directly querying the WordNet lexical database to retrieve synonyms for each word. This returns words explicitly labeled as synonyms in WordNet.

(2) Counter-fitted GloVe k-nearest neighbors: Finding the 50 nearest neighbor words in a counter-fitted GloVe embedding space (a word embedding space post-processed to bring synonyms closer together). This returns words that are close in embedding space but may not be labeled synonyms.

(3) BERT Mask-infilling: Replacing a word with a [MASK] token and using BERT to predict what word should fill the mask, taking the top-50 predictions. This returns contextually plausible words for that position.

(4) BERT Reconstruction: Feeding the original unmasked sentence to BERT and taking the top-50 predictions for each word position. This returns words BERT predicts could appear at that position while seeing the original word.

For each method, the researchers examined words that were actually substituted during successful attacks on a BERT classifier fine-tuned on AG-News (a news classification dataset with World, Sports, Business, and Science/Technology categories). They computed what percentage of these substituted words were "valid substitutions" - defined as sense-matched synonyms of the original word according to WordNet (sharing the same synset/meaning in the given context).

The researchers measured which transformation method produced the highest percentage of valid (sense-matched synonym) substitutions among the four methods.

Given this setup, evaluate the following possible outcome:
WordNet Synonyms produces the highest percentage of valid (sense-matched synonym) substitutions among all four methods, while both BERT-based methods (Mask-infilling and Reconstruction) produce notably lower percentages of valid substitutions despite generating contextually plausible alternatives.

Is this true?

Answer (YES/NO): YES